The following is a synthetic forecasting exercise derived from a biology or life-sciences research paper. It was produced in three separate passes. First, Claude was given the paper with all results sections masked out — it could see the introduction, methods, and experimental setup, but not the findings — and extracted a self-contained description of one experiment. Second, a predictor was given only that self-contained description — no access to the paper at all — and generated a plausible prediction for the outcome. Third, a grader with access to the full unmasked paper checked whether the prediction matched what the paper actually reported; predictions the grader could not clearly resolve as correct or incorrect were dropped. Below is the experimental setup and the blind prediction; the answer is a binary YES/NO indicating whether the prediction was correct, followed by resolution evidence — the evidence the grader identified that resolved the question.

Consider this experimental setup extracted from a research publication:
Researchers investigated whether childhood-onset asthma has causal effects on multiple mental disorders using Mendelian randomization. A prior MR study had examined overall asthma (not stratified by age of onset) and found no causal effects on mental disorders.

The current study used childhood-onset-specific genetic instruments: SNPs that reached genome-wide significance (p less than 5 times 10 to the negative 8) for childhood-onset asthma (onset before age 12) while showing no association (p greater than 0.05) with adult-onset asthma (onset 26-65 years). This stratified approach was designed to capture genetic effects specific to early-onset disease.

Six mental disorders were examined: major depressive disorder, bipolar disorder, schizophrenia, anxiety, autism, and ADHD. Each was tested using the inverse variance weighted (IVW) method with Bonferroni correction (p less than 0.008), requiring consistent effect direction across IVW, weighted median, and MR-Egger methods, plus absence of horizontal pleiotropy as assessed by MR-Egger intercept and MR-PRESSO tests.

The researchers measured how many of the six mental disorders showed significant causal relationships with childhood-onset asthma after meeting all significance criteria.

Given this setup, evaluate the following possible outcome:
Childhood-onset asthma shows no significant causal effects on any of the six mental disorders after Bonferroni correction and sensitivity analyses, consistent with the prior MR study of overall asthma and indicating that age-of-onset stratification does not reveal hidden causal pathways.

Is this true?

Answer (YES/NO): NO